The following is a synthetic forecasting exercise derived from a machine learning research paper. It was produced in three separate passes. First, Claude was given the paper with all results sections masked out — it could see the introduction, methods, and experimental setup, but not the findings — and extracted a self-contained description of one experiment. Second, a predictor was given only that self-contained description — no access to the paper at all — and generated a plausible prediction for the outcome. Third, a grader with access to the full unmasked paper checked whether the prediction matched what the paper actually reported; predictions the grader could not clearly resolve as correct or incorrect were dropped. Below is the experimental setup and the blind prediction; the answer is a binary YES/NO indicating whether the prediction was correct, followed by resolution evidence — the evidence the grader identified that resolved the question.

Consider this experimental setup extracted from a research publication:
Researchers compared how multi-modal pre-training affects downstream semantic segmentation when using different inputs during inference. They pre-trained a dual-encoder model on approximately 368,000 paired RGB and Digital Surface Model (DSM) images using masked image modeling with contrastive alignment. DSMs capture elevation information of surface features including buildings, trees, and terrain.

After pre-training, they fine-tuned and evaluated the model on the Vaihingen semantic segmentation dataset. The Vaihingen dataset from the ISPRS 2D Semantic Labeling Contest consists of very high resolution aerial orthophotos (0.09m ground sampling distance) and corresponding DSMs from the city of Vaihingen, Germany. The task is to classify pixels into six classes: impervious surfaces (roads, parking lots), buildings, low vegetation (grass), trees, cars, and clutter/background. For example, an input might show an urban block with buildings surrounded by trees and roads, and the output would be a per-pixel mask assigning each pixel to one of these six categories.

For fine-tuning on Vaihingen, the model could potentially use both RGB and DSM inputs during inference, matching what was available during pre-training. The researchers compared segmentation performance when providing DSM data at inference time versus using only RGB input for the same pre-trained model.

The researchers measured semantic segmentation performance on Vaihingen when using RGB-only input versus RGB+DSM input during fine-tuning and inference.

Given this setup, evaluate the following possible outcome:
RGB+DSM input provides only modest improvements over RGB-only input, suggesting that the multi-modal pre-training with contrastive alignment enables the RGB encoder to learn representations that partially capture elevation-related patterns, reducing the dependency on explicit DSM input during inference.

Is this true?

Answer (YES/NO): YES